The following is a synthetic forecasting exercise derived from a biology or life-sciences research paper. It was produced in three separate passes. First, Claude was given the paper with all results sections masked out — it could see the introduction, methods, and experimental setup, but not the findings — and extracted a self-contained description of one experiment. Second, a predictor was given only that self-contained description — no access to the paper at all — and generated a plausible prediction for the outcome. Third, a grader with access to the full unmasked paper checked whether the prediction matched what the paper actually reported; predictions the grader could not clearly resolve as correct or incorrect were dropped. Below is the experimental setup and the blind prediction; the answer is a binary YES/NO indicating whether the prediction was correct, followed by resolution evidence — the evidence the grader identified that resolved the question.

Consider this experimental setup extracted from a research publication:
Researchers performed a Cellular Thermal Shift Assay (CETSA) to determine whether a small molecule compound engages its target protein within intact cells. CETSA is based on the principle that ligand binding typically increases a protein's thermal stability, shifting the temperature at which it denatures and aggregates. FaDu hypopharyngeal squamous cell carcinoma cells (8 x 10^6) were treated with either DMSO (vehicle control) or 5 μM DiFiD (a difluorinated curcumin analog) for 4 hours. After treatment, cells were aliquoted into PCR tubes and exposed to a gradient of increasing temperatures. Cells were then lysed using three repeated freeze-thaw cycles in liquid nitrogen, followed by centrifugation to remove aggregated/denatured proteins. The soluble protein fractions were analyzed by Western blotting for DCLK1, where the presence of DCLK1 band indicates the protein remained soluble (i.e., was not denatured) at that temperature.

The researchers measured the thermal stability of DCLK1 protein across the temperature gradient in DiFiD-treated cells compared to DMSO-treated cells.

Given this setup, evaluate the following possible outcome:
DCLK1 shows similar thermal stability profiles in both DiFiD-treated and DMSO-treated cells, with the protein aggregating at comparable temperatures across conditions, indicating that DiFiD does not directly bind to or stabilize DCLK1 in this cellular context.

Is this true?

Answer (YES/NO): NO